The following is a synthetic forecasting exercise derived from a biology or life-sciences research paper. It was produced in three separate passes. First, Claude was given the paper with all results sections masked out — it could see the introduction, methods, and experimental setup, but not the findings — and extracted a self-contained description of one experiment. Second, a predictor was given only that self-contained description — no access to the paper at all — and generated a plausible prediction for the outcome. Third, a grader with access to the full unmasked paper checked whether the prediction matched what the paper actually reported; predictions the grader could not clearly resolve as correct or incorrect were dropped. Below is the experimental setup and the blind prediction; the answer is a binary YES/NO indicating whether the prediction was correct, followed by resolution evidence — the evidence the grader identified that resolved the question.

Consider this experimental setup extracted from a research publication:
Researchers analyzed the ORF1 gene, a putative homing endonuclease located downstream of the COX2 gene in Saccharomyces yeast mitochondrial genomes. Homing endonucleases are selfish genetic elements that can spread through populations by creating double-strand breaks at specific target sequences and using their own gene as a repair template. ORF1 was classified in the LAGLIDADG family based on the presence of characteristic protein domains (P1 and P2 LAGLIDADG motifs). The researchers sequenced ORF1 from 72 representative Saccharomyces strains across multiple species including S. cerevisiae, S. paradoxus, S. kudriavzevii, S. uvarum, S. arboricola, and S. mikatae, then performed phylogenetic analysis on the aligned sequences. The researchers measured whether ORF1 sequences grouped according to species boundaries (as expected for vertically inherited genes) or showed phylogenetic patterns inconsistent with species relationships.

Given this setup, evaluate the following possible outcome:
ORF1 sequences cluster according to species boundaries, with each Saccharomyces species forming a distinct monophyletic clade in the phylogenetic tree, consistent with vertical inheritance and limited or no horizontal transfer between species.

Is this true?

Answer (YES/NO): NO